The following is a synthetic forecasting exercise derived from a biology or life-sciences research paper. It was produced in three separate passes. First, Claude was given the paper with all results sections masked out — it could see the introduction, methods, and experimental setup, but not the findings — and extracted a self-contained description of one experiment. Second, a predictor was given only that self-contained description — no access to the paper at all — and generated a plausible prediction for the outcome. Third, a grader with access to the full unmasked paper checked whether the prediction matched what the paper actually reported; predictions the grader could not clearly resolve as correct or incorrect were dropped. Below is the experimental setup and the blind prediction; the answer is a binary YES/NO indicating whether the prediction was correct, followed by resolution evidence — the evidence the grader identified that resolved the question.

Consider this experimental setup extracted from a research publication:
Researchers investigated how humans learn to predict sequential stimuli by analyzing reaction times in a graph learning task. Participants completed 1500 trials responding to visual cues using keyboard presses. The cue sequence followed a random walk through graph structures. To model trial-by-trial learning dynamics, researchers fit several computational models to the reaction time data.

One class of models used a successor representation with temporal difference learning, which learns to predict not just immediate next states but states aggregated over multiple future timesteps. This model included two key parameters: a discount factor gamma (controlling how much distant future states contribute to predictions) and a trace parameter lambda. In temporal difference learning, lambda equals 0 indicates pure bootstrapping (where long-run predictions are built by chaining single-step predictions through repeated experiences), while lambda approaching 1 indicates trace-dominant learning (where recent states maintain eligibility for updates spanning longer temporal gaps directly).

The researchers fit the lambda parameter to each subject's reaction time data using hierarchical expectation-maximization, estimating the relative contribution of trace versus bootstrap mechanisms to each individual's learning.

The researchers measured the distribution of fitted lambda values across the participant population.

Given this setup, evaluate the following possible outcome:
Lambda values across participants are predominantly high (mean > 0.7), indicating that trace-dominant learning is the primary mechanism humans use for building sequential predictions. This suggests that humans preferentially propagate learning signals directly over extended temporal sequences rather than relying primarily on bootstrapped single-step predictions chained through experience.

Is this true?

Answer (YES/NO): NO